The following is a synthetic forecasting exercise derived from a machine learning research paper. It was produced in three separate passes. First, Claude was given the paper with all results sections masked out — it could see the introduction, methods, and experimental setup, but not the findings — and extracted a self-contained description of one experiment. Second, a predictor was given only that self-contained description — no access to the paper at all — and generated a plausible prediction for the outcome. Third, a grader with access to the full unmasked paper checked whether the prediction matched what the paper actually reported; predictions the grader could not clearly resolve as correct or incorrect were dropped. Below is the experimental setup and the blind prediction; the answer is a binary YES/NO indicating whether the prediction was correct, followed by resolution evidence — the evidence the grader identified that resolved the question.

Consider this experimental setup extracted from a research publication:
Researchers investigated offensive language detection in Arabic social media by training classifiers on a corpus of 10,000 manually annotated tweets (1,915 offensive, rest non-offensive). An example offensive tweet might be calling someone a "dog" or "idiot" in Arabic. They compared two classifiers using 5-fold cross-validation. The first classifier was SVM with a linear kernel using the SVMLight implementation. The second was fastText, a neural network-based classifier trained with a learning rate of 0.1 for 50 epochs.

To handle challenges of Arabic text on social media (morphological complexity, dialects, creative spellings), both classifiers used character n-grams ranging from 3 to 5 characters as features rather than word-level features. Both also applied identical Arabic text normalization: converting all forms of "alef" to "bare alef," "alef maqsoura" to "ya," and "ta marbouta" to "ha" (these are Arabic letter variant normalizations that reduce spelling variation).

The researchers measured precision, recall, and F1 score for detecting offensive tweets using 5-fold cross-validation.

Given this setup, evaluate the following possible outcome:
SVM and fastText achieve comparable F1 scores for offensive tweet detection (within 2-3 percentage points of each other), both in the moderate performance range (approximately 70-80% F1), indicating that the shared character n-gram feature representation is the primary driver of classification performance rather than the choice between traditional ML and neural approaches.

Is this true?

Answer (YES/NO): NO